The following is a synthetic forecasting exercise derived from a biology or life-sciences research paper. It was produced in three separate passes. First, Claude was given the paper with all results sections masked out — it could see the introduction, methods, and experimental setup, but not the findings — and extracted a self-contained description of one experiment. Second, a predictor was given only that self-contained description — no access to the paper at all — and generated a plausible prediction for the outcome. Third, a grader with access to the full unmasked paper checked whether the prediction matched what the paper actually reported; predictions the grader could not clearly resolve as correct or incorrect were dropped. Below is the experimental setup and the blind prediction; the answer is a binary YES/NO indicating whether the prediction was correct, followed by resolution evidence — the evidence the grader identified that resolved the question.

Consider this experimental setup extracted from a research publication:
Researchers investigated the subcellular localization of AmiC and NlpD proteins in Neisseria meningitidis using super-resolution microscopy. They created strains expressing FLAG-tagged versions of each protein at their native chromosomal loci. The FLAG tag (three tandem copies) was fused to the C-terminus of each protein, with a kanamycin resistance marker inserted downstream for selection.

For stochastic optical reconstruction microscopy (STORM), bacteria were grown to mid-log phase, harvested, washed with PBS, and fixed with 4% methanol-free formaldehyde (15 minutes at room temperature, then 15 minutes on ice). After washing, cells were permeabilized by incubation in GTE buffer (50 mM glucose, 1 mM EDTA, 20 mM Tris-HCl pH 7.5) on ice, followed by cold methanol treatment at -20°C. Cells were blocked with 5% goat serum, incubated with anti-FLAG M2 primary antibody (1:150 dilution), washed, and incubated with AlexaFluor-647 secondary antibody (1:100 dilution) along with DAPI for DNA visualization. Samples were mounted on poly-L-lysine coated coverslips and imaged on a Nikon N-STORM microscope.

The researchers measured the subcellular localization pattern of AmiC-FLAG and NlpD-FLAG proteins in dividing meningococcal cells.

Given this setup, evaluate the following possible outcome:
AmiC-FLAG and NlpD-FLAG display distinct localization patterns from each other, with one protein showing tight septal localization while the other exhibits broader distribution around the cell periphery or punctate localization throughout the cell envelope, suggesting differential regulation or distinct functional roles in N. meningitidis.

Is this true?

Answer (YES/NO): YES